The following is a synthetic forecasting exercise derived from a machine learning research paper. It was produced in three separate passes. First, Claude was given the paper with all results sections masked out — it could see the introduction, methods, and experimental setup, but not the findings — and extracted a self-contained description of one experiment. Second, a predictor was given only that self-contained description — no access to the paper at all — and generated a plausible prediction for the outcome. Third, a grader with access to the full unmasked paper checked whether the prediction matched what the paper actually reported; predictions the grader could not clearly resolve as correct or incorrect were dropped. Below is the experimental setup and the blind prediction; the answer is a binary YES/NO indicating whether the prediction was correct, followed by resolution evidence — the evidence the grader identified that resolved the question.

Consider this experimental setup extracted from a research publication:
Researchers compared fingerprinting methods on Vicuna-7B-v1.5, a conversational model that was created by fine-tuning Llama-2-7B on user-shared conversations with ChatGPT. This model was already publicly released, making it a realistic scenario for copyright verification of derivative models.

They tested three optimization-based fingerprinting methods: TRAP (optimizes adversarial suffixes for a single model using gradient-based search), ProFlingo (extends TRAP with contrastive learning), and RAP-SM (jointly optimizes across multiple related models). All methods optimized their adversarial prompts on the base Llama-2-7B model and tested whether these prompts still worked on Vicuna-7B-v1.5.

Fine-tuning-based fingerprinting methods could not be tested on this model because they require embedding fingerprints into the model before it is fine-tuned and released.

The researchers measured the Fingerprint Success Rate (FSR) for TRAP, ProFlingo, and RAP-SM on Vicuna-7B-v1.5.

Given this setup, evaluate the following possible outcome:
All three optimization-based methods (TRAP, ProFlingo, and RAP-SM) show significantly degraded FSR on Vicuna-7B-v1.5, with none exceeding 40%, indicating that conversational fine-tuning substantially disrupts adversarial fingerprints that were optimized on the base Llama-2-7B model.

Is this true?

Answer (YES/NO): NO